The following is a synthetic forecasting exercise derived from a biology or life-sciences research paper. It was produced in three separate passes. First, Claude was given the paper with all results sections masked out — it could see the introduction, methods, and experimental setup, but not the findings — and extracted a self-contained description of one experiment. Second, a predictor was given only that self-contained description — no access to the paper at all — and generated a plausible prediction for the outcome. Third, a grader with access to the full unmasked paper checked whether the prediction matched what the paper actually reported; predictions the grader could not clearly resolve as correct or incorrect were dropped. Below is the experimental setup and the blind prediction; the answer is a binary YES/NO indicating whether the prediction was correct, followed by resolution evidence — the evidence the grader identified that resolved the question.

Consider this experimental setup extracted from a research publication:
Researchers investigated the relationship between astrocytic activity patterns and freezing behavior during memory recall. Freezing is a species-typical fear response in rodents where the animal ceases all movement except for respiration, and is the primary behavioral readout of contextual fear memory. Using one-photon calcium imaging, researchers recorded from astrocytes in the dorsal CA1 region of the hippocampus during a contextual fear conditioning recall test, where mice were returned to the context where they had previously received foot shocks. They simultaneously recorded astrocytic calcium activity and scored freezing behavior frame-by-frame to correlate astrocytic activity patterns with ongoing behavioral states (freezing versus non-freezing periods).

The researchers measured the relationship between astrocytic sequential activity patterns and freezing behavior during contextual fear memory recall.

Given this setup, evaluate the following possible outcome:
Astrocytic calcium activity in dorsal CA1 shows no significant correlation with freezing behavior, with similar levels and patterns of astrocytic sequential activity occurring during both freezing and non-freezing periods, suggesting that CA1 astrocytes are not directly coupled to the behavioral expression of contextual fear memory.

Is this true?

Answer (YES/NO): NO